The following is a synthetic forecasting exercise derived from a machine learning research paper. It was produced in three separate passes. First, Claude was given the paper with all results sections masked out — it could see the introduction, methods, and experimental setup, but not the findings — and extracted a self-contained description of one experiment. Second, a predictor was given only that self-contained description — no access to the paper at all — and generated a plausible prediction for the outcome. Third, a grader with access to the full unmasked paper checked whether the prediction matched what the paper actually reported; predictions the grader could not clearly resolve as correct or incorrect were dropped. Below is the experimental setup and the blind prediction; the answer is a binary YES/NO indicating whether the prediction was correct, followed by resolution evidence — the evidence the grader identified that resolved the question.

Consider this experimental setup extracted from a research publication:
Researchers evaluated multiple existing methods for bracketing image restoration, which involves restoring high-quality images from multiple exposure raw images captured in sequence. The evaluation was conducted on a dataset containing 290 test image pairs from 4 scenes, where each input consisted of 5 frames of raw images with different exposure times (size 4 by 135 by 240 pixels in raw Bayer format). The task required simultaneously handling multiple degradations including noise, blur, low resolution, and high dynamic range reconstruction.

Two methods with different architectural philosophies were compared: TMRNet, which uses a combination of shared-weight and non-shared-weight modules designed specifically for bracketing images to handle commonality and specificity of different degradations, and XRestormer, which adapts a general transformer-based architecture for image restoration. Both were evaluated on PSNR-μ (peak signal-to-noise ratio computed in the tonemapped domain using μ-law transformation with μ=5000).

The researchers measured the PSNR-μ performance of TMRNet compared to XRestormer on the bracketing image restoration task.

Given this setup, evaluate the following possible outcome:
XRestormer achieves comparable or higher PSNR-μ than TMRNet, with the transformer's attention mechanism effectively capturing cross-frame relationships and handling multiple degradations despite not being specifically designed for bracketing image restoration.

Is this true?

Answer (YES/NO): NO